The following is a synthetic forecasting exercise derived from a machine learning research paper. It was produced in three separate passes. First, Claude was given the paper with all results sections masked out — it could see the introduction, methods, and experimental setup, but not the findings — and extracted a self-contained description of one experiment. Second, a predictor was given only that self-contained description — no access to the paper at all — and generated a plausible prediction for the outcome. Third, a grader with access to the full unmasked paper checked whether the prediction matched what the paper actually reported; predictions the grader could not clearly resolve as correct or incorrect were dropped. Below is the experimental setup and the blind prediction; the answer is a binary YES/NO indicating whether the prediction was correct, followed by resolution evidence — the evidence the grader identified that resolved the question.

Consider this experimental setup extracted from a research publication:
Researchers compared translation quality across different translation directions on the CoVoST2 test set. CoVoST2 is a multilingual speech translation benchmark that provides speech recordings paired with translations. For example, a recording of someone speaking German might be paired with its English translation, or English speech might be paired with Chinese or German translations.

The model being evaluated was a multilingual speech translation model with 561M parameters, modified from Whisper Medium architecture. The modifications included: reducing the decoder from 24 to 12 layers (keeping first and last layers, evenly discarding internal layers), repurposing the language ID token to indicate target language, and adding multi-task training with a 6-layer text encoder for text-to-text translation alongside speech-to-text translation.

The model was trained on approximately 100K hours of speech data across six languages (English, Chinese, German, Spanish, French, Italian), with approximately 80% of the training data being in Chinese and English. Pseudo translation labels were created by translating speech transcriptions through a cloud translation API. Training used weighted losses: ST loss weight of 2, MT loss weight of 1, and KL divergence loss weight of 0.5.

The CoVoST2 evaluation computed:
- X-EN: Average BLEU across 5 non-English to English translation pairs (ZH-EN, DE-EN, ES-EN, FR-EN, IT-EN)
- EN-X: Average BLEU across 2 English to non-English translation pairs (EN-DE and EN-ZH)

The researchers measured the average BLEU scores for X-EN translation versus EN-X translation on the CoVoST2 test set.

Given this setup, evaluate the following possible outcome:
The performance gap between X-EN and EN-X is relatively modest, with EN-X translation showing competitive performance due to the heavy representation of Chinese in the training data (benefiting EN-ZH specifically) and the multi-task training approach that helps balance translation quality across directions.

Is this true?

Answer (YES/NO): NO